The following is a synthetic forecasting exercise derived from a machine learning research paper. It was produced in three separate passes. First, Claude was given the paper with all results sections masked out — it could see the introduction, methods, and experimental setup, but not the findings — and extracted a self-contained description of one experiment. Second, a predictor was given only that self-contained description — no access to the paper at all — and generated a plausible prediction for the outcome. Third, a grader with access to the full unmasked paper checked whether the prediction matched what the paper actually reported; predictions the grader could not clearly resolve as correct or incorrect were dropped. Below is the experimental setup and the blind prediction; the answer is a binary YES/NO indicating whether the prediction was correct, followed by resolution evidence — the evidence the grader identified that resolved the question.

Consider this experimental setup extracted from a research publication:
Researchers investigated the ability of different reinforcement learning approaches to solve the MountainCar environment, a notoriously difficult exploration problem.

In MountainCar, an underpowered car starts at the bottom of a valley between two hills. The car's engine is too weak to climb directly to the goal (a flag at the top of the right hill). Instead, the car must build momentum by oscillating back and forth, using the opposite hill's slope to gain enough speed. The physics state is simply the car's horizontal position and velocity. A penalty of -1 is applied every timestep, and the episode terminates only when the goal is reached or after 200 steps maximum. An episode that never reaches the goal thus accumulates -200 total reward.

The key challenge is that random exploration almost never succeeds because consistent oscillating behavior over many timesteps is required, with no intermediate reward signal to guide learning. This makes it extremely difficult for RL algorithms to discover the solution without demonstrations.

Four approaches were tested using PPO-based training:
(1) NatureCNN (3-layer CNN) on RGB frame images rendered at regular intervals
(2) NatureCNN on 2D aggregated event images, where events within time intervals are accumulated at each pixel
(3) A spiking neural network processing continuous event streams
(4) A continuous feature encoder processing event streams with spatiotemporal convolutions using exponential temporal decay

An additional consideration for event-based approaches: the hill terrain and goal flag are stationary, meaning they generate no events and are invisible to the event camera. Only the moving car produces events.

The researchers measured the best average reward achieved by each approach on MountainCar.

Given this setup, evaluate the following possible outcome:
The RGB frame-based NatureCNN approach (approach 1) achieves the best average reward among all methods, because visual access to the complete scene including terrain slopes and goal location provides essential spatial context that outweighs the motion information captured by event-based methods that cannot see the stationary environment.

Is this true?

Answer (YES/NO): NO